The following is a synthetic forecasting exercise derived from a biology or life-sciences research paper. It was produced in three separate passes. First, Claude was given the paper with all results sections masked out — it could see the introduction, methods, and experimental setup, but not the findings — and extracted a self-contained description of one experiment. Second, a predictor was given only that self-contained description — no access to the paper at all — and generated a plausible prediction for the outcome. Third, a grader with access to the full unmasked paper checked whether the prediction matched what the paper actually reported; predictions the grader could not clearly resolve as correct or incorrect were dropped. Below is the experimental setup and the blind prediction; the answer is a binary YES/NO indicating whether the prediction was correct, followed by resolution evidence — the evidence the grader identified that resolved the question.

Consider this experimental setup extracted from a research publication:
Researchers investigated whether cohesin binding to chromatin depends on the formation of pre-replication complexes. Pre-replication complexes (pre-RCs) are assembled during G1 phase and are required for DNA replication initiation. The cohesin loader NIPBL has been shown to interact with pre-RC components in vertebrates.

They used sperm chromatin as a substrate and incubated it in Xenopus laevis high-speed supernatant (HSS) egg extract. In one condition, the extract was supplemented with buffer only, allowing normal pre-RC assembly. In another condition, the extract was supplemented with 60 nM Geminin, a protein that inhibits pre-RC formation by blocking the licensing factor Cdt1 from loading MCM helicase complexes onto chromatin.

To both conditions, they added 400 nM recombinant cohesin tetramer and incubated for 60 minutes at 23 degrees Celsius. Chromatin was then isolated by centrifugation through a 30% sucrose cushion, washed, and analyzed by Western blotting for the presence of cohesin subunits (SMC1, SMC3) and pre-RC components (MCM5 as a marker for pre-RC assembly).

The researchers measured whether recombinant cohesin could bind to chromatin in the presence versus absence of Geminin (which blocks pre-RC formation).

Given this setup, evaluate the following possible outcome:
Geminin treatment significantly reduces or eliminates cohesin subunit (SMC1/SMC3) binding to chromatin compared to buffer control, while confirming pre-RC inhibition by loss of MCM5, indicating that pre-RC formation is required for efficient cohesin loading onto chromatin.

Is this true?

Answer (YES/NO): YES